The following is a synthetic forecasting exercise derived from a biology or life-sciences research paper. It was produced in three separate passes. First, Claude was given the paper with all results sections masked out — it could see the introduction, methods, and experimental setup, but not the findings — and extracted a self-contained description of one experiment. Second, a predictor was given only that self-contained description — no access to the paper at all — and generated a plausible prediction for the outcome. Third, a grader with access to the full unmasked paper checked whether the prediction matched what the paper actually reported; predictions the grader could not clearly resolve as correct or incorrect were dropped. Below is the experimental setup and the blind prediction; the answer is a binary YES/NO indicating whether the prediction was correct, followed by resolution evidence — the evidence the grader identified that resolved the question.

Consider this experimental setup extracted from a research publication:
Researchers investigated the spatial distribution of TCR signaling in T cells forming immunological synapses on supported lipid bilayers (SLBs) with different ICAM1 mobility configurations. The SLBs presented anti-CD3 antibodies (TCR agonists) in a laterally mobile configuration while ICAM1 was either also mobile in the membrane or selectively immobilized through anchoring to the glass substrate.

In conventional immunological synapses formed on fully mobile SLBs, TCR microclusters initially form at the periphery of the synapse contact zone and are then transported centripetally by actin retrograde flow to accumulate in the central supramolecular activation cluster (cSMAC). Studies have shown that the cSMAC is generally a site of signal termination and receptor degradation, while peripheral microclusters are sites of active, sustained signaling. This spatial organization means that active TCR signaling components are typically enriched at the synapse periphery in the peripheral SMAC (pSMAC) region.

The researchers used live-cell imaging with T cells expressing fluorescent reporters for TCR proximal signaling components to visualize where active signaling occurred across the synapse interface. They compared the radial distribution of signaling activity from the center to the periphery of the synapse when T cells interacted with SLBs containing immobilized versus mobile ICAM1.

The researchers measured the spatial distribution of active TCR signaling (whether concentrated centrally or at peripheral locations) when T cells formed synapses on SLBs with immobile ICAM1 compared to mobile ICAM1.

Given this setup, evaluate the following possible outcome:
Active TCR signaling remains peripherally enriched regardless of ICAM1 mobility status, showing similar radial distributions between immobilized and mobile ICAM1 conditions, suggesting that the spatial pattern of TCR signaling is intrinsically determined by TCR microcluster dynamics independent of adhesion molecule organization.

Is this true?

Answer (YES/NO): NO